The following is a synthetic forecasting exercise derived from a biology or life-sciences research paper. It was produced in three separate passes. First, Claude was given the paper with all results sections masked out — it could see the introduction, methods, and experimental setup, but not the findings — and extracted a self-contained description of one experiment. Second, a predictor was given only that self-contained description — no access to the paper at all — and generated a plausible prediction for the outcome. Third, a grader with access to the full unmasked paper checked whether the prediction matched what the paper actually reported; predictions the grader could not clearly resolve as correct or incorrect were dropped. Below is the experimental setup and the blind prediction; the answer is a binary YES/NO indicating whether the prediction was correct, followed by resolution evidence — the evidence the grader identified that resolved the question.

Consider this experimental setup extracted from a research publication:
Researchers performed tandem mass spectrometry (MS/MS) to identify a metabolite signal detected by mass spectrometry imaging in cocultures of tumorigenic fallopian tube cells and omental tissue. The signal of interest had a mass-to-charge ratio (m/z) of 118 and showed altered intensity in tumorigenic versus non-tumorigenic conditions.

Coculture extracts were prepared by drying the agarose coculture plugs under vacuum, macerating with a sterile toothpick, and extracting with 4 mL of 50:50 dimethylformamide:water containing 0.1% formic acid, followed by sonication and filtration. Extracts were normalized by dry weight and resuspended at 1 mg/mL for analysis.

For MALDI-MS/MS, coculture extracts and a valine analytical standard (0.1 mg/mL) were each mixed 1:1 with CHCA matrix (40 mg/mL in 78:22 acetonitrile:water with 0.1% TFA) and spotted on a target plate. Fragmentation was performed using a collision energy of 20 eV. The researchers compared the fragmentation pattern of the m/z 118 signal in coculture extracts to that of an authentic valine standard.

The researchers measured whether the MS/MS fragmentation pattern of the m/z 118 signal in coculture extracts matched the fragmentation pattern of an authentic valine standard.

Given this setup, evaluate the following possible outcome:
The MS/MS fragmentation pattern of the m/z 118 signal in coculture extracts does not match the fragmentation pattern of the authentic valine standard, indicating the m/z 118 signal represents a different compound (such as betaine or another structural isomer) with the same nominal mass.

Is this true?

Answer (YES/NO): NO